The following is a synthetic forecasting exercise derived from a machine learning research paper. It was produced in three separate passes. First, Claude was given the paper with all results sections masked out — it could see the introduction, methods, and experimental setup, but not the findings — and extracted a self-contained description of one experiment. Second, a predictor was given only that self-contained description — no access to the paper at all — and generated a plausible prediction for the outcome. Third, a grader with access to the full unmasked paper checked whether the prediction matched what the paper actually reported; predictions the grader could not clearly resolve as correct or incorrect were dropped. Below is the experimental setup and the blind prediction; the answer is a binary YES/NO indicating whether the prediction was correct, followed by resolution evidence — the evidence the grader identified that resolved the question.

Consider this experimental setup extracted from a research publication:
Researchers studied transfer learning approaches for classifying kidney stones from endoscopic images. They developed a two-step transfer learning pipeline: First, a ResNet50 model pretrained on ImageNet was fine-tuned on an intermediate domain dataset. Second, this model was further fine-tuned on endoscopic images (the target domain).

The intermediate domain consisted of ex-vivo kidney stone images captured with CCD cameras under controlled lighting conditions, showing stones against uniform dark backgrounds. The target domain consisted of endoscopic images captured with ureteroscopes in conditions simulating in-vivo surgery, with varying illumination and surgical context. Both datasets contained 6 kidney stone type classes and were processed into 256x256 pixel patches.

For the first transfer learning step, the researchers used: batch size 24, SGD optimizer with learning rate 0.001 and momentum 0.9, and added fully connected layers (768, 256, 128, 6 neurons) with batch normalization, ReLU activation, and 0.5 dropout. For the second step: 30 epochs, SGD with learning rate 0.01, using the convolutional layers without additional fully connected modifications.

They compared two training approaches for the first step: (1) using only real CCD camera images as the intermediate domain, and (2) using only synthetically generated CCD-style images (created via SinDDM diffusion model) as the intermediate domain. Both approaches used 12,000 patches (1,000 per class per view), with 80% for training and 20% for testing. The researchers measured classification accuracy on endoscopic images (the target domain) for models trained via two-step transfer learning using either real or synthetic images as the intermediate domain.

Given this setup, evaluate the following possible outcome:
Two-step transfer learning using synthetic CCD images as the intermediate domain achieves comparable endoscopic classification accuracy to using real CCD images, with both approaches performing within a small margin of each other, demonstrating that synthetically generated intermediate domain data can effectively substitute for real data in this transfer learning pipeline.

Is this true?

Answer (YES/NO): YES